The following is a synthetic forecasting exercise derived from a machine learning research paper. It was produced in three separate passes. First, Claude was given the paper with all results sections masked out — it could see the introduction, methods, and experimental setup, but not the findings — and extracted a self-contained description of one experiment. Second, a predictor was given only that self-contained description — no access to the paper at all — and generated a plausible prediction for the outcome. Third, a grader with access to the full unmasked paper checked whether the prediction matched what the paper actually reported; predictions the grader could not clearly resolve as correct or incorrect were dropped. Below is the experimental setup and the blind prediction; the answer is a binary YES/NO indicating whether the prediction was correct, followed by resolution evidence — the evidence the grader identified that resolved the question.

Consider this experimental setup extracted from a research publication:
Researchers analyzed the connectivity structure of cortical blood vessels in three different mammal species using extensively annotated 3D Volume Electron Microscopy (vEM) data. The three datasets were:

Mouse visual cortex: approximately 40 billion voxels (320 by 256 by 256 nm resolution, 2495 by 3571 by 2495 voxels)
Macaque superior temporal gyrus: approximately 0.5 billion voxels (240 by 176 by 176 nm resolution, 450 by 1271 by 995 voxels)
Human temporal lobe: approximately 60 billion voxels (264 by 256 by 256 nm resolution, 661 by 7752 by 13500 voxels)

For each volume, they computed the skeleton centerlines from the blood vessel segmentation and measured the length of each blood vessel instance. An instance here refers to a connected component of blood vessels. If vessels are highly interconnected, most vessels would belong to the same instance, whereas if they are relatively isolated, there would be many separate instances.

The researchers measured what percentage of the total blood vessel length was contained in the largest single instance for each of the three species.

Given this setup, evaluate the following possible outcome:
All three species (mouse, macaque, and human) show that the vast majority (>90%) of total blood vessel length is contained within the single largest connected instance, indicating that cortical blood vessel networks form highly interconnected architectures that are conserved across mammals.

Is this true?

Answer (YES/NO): NO